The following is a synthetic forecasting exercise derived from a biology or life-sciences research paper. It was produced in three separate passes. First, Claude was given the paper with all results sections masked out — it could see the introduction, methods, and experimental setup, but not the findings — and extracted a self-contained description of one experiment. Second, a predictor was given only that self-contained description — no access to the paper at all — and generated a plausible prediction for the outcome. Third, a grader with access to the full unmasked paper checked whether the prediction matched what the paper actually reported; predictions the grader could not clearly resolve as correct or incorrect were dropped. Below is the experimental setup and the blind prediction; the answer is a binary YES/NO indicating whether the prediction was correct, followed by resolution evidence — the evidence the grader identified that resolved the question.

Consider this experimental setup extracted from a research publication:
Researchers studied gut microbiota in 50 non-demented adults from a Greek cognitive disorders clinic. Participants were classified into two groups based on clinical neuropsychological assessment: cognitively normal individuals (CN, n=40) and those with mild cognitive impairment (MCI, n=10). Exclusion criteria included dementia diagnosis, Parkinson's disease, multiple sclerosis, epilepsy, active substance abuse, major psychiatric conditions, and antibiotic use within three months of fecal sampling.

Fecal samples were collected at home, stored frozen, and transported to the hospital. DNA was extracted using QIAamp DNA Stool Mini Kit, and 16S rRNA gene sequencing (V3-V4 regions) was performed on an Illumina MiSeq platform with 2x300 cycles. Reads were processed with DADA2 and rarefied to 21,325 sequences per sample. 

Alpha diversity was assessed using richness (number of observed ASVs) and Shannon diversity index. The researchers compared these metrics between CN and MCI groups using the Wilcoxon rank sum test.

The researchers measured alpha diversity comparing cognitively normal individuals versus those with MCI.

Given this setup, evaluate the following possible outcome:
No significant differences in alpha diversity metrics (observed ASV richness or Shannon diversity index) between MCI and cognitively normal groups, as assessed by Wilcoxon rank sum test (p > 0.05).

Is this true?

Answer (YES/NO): YES